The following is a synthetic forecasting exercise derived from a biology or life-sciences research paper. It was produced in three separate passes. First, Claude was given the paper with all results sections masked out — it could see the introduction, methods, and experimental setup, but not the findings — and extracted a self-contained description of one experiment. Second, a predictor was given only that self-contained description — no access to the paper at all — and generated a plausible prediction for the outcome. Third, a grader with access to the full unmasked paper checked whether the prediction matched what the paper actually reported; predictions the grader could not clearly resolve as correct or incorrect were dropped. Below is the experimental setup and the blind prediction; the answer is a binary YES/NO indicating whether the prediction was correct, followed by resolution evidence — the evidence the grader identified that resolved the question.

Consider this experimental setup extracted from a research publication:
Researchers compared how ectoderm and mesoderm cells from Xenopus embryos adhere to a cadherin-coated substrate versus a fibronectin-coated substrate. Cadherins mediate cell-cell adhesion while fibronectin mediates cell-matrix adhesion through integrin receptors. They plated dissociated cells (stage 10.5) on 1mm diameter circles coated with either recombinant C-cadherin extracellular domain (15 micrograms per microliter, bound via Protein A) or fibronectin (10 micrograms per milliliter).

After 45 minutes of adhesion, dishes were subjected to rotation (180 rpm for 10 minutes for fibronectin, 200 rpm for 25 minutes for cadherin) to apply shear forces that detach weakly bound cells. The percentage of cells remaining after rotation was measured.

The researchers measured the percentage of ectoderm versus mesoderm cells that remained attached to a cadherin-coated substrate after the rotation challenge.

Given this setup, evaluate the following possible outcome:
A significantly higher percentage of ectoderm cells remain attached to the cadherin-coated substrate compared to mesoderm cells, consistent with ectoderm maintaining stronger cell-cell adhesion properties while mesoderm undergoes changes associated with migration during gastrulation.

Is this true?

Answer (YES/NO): YES